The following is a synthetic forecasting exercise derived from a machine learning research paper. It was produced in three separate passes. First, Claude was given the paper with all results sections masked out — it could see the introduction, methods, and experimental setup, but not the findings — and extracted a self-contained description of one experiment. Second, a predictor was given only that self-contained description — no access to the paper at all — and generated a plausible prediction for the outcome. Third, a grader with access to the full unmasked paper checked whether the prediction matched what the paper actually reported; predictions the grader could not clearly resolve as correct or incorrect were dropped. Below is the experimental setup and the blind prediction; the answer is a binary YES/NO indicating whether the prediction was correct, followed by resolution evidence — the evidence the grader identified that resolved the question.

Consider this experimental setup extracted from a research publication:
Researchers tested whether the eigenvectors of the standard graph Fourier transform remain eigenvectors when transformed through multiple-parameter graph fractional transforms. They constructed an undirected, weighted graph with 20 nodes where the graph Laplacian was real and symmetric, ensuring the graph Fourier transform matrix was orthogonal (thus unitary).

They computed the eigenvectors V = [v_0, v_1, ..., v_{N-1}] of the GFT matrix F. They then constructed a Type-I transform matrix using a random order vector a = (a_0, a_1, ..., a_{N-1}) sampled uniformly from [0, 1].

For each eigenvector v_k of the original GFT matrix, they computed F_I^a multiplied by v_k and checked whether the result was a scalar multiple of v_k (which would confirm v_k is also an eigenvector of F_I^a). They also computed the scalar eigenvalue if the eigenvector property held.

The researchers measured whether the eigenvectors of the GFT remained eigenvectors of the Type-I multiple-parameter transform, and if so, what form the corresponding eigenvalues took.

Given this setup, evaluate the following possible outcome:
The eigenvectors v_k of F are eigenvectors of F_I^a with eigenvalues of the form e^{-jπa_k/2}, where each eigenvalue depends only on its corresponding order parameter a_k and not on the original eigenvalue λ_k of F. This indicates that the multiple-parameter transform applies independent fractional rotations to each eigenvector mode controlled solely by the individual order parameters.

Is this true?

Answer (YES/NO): NO